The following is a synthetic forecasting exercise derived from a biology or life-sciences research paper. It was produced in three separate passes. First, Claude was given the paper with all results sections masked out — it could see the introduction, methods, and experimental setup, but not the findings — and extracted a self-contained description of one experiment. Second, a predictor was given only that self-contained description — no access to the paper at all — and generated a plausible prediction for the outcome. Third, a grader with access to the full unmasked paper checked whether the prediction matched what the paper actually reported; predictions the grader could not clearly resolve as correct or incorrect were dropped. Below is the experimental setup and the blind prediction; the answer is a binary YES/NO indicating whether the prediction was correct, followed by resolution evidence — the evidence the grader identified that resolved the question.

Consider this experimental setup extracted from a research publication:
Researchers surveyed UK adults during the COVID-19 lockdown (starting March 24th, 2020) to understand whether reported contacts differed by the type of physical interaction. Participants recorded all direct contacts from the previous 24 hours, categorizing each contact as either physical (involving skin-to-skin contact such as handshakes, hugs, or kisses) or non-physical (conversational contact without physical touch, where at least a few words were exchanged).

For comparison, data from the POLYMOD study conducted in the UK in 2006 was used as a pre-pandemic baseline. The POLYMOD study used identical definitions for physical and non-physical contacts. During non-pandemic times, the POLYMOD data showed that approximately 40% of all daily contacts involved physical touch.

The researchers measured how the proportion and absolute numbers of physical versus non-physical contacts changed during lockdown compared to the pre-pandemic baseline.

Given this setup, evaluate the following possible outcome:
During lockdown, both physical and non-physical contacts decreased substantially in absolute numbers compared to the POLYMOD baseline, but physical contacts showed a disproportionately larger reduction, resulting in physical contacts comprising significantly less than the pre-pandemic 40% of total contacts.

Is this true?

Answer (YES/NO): NO